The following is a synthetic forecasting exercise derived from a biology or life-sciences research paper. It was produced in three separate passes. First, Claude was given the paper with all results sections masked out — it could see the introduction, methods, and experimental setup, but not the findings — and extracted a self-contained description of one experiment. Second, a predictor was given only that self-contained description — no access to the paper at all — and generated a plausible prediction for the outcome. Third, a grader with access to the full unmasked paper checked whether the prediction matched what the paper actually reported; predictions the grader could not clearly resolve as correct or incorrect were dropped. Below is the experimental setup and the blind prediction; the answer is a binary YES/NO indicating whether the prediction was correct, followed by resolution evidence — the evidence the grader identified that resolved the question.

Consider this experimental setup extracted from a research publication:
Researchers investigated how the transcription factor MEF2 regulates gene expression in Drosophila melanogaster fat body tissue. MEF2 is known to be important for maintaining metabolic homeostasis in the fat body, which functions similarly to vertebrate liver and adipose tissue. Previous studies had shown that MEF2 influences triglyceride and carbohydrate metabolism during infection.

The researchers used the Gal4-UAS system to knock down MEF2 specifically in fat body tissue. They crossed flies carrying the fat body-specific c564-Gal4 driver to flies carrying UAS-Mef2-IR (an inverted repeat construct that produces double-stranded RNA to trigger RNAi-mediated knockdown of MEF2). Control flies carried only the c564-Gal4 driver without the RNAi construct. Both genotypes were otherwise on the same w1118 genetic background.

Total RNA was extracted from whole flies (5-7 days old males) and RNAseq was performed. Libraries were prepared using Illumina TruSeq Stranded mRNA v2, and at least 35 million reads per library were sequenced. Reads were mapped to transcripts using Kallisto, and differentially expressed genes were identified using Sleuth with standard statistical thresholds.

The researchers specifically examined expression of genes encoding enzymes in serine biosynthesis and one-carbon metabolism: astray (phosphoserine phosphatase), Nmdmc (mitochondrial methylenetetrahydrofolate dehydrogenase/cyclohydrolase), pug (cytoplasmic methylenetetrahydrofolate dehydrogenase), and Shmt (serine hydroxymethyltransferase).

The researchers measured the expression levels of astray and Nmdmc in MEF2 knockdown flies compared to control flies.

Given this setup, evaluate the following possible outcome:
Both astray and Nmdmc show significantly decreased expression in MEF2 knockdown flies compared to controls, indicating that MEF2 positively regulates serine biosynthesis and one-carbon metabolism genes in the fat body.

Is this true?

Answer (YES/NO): NO